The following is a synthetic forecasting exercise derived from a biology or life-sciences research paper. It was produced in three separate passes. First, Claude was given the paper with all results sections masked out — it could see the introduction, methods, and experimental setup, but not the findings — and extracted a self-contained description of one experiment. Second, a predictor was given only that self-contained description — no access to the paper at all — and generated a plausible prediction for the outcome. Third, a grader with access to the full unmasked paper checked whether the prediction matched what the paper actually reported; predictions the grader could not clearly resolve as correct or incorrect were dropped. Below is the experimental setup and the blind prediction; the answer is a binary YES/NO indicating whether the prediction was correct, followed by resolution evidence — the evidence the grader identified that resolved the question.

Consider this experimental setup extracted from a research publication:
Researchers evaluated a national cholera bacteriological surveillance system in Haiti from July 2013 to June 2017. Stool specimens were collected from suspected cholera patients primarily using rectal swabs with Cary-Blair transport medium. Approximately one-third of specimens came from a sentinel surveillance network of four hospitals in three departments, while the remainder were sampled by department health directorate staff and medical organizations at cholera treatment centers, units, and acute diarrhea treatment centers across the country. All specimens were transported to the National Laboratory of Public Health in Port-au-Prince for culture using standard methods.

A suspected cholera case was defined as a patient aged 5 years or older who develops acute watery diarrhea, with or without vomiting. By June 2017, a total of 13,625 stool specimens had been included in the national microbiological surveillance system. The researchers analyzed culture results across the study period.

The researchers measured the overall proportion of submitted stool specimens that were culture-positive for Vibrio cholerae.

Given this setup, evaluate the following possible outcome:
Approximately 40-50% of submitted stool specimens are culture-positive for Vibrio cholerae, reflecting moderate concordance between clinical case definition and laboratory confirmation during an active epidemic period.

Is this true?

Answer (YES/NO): NO